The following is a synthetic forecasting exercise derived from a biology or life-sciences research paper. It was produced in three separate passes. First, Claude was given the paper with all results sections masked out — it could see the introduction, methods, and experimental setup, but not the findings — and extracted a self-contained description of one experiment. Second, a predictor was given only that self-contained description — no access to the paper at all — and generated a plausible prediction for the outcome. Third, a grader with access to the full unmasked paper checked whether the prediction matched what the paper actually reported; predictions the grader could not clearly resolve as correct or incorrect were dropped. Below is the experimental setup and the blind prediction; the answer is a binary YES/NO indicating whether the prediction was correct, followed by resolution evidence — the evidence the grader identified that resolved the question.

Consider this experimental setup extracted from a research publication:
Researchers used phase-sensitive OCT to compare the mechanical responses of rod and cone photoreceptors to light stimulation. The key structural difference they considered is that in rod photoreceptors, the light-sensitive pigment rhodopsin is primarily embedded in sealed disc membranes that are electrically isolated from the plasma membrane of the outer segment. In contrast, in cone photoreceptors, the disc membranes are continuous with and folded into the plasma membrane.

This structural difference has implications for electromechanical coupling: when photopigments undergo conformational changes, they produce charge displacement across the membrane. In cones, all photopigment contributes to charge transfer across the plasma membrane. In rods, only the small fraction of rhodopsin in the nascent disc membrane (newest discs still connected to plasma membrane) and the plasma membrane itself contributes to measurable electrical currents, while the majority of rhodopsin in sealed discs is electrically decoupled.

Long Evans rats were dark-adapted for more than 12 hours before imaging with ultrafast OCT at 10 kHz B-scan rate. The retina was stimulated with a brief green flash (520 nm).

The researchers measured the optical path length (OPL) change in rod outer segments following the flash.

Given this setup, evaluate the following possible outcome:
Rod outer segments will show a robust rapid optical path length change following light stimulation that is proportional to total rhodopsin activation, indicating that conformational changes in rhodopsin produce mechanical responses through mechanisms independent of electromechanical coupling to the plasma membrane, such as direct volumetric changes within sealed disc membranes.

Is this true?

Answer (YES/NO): NO